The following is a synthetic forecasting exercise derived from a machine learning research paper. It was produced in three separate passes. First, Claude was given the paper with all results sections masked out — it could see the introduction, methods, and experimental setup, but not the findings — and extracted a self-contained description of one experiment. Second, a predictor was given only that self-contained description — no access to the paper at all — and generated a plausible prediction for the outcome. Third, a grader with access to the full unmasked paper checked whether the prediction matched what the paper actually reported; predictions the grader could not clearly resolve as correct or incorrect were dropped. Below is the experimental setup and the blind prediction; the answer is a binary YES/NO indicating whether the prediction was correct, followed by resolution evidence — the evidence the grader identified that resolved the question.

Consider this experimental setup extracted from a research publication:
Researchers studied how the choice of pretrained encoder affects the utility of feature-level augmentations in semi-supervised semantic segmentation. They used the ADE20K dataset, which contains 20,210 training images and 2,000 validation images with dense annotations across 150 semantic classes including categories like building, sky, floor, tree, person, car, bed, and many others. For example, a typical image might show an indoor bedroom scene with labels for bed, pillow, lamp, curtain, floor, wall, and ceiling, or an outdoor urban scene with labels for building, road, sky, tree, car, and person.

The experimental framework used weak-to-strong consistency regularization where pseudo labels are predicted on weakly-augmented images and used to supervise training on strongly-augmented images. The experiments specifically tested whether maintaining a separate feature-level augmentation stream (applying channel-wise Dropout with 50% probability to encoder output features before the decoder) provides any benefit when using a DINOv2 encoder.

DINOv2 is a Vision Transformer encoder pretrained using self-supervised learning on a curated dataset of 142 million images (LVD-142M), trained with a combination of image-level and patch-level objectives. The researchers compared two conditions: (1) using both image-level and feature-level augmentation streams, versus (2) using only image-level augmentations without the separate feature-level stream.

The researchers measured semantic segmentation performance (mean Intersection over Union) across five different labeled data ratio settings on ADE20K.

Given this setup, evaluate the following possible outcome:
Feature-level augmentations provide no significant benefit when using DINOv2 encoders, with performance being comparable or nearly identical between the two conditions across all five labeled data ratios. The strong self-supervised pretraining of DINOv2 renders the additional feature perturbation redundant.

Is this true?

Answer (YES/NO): YES